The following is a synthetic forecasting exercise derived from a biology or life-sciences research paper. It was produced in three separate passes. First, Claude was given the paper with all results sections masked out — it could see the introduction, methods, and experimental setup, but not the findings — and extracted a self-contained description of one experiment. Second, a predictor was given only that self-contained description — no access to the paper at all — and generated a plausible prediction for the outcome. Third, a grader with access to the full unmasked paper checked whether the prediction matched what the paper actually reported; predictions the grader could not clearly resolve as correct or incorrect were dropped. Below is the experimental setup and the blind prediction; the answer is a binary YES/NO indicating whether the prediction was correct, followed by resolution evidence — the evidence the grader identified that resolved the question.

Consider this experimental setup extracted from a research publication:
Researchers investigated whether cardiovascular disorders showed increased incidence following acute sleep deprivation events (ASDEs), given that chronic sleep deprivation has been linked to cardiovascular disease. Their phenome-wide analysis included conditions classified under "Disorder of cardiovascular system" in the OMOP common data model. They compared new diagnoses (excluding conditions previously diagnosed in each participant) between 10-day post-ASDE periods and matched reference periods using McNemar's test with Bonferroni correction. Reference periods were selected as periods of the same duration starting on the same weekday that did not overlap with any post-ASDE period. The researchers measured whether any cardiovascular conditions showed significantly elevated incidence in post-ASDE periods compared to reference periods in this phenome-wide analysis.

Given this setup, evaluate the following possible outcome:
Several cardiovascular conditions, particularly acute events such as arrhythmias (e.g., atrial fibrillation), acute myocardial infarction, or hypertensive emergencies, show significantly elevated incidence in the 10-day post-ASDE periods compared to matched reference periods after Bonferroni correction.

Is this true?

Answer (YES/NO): NO